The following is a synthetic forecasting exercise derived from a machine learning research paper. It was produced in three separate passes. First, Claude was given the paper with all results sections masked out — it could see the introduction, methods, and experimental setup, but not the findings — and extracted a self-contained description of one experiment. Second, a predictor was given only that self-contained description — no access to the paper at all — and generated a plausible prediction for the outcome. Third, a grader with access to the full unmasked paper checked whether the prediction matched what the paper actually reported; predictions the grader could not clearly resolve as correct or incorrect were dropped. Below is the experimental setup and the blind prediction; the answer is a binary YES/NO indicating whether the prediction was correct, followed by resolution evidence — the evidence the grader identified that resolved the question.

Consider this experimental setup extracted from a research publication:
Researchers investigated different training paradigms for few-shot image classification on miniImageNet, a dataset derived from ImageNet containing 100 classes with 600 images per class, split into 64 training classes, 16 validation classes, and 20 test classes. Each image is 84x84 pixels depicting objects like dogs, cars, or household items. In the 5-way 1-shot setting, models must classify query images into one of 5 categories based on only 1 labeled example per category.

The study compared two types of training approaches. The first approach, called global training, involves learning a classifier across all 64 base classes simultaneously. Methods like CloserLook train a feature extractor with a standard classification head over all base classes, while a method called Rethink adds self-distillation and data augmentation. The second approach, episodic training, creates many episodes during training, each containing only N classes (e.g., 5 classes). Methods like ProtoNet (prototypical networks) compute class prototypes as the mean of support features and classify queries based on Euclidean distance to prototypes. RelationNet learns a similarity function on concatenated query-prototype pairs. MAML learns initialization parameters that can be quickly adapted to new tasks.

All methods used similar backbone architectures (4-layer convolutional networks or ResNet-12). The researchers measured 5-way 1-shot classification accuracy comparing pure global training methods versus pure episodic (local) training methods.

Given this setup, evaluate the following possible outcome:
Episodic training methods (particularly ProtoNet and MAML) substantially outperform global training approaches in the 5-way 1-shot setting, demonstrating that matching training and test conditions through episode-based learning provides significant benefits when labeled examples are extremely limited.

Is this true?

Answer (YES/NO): NO